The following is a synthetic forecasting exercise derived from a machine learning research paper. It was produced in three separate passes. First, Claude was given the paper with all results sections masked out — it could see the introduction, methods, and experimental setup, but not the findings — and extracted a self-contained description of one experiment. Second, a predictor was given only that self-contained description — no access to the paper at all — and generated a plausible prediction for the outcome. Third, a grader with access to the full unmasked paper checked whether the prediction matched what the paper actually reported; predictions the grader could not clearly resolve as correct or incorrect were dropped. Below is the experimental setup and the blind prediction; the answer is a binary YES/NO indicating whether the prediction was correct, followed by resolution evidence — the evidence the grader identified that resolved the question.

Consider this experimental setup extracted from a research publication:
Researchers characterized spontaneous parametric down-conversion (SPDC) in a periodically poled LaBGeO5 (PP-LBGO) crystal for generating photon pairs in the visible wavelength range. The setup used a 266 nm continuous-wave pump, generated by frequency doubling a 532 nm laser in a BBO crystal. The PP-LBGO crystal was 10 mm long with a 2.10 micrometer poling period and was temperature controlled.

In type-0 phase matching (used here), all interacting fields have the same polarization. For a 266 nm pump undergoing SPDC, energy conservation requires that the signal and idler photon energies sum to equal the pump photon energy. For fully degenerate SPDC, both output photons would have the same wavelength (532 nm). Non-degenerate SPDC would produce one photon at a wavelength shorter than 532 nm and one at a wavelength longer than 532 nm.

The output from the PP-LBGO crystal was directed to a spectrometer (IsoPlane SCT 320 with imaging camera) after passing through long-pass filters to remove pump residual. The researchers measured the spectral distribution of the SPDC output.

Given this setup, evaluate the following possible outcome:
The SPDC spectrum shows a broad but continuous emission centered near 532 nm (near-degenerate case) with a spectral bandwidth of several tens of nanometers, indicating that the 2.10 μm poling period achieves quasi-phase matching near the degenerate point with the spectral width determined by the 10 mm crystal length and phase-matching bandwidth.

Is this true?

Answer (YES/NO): NO